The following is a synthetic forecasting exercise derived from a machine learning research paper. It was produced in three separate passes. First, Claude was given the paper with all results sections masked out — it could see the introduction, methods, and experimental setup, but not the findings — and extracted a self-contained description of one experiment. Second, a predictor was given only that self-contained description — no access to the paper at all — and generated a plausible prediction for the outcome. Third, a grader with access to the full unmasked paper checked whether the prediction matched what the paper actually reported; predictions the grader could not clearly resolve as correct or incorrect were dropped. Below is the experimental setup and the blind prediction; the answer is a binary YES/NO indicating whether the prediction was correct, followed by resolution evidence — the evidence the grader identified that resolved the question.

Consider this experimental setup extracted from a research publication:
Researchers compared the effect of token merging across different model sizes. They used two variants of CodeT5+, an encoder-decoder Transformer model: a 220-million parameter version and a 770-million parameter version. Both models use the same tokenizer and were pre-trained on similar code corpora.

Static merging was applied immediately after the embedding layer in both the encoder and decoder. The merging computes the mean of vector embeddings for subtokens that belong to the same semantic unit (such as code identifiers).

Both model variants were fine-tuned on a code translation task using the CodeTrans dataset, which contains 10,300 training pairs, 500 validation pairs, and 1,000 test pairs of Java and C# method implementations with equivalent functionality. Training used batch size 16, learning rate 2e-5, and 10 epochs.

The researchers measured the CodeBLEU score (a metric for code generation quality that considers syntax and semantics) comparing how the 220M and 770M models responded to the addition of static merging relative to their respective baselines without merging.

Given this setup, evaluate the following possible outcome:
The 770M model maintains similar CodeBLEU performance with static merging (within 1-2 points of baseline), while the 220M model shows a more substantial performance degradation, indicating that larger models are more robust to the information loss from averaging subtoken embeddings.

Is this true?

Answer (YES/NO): NO